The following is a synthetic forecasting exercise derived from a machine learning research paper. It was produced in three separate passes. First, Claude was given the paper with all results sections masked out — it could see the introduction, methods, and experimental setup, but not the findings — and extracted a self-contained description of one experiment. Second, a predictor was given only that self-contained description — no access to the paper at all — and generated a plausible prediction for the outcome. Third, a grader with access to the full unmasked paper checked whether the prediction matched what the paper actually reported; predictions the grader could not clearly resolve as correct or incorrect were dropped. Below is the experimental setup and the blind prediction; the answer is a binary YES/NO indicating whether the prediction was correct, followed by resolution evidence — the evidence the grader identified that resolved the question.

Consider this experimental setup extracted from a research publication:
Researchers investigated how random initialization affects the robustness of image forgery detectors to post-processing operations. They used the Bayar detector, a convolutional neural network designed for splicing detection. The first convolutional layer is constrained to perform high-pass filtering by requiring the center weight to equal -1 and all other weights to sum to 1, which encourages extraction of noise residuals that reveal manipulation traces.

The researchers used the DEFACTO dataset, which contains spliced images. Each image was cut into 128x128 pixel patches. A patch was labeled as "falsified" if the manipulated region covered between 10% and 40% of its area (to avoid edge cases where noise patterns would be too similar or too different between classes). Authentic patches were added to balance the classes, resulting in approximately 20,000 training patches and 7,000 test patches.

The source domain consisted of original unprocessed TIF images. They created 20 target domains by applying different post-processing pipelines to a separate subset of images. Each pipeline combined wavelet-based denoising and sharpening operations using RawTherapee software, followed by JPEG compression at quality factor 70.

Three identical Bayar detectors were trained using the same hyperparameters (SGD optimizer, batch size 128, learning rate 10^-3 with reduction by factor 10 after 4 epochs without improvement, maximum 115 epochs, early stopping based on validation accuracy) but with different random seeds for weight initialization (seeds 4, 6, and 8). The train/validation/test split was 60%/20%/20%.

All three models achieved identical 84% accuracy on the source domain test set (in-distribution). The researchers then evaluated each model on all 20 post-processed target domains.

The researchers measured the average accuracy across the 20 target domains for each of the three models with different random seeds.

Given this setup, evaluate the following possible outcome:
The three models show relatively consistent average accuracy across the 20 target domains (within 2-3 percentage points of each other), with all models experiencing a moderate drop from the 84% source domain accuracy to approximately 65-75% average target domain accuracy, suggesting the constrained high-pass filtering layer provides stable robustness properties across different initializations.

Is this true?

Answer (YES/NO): NO